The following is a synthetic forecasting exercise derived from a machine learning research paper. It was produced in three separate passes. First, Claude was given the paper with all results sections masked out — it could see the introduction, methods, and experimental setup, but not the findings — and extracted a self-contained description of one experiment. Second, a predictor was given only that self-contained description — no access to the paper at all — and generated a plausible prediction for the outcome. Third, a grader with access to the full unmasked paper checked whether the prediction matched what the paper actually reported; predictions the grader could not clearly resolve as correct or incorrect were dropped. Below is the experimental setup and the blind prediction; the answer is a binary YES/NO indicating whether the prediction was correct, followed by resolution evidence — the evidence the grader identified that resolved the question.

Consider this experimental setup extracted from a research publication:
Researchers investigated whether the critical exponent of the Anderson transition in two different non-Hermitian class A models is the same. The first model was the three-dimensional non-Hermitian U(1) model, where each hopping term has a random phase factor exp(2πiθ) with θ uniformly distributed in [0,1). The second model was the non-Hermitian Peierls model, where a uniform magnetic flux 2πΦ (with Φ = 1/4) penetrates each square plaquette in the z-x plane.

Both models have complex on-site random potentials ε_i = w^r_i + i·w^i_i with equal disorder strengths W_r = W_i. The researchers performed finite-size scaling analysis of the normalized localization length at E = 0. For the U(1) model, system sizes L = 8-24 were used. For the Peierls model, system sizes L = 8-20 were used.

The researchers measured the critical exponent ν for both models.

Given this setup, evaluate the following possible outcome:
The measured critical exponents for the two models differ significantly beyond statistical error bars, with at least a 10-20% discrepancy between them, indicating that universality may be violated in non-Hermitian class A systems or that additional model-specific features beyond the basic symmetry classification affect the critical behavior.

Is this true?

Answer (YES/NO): NO